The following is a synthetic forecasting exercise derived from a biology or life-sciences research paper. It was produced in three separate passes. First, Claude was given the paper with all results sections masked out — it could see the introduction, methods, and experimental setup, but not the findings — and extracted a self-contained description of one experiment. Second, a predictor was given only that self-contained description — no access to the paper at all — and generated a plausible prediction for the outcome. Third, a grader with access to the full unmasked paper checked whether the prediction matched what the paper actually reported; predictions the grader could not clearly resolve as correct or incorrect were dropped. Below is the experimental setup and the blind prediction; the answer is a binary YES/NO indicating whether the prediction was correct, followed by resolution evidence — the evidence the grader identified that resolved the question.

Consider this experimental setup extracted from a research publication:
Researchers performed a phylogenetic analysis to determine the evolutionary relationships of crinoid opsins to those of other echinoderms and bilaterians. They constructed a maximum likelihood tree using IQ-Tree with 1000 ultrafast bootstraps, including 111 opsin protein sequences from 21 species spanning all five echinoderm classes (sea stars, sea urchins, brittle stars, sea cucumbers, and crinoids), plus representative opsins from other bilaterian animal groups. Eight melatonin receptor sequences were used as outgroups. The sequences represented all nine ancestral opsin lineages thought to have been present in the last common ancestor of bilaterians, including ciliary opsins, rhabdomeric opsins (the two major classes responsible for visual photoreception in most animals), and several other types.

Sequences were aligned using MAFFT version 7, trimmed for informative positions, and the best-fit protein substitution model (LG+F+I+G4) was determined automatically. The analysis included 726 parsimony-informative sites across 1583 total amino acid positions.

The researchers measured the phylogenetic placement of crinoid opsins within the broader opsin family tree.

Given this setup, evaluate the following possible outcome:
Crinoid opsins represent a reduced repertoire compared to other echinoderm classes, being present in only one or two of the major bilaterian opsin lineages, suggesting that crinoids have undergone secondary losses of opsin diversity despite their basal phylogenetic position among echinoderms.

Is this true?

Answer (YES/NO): YES